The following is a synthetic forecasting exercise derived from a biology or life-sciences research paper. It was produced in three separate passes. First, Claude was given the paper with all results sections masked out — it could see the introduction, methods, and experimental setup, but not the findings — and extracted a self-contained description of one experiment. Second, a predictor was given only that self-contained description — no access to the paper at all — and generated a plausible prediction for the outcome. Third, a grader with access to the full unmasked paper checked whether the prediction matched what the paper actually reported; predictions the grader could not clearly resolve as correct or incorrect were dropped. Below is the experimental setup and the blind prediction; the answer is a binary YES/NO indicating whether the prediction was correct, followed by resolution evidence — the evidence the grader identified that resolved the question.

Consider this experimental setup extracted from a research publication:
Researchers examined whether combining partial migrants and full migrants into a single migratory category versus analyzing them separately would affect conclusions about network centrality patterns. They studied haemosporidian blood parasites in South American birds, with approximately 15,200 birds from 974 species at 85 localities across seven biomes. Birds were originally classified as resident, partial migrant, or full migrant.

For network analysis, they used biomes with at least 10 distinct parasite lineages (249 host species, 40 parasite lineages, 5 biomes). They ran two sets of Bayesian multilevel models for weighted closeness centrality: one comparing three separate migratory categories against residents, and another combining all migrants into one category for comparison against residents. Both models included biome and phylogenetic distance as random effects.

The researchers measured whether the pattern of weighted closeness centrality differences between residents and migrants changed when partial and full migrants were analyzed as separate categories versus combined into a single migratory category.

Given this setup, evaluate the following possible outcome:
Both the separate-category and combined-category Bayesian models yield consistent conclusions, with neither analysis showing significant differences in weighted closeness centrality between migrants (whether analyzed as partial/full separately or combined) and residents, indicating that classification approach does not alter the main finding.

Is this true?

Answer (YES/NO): NO